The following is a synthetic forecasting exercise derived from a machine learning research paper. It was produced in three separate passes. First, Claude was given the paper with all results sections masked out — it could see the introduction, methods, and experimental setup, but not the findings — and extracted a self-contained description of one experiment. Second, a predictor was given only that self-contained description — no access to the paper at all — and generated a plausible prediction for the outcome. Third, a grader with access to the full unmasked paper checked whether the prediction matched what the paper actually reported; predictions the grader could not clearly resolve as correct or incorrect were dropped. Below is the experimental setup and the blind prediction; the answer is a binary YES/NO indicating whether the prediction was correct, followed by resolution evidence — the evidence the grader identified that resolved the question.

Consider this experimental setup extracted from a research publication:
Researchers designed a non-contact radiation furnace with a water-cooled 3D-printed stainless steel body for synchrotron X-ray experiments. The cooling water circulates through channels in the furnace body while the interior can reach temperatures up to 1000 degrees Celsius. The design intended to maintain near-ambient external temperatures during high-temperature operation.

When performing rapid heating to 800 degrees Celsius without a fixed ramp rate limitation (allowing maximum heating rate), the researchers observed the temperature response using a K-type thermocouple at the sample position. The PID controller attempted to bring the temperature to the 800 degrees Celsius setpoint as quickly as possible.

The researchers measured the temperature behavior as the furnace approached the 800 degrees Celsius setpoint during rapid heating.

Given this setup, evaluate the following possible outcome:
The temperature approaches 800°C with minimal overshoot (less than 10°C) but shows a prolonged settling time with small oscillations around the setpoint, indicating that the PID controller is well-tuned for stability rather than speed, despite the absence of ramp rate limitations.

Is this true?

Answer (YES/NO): NO